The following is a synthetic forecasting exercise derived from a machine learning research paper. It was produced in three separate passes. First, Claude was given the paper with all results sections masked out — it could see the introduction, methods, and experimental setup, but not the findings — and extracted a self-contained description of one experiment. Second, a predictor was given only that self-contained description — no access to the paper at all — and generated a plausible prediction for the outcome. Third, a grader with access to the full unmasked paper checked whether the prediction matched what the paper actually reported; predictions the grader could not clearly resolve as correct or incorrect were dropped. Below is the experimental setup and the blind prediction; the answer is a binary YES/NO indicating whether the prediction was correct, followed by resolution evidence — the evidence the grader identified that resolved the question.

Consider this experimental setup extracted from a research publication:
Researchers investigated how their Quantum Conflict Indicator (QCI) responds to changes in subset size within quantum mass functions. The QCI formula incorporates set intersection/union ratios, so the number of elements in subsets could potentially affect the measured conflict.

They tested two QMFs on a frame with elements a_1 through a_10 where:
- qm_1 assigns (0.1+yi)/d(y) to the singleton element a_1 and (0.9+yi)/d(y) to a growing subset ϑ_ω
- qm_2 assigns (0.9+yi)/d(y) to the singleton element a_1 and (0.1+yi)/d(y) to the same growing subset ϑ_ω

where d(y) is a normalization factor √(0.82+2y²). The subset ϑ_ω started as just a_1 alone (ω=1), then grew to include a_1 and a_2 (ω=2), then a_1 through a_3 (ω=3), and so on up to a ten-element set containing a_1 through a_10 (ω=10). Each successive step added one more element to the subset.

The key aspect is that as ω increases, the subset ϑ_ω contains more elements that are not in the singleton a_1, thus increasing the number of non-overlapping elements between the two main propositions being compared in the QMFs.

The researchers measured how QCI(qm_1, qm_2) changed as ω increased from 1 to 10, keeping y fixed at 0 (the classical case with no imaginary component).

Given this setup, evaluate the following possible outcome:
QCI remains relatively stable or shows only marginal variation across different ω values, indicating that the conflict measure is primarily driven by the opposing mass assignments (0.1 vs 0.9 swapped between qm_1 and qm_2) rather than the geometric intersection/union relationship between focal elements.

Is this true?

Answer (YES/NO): NO